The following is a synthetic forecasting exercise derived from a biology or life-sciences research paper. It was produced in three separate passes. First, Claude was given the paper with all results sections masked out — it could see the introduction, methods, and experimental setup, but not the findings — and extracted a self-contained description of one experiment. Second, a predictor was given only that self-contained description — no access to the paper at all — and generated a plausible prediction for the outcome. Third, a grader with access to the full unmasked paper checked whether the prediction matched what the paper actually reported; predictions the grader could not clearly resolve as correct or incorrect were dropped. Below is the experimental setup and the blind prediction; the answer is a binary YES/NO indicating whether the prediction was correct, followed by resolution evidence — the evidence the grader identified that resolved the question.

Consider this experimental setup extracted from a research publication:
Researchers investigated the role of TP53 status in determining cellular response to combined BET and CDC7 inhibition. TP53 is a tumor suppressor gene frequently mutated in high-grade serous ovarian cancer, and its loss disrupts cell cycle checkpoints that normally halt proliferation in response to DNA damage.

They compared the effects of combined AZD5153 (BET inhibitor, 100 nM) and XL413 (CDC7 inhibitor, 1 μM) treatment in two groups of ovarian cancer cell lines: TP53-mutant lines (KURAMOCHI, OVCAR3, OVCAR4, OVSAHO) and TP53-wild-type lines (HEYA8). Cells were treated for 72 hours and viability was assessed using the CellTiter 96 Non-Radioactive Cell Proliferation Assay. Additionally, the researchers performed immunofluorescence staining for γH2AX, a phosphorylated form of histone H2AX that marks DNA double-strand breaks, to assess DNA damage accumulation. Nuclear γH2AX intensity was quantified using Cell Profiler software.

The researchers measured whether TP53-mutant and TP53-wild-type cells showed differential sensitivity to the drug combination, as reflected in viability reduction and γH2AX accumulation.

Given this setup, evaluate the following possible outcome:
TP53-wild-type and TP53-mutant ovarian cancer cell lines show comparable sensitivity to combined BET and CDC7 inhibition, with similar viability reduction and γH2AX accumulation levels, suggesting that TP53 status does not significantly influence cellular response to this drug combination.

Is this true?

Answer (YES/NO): NO